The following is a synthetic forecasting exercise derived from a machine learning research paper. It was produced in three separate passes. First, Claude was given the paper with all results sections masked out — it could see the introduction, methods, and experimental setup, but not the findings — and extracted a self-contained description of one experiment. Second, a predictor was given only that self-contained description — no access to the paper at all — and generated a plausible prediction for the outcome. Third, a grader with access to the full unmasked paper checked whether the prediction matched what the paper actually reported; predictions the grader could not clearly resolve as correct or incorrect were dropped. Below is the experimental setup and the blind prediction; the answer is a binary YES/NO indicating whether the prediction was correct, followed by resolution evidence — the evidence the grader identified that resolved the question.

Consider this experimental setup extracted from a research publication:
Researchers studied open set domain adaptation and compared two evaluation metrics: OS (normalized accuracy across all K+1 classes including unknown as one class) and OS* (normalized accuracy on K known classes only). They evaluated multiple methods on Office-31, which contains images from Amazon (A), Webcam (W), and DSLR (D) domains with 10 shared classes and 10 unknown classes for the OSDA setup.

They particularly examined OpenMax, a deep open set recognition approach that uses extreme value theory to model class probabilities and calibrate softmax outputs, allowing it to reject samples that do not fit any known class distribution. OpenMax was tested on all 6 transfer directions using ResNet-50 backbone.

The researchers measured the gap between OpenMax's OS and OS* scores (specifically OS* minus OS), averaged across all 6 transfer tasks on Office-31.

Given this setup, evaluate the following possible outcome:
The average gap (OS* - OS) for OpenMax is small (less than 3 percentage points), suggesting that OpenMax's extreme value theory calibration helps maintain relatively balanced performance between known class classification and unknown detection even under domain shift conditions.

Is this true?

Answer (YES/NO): YES